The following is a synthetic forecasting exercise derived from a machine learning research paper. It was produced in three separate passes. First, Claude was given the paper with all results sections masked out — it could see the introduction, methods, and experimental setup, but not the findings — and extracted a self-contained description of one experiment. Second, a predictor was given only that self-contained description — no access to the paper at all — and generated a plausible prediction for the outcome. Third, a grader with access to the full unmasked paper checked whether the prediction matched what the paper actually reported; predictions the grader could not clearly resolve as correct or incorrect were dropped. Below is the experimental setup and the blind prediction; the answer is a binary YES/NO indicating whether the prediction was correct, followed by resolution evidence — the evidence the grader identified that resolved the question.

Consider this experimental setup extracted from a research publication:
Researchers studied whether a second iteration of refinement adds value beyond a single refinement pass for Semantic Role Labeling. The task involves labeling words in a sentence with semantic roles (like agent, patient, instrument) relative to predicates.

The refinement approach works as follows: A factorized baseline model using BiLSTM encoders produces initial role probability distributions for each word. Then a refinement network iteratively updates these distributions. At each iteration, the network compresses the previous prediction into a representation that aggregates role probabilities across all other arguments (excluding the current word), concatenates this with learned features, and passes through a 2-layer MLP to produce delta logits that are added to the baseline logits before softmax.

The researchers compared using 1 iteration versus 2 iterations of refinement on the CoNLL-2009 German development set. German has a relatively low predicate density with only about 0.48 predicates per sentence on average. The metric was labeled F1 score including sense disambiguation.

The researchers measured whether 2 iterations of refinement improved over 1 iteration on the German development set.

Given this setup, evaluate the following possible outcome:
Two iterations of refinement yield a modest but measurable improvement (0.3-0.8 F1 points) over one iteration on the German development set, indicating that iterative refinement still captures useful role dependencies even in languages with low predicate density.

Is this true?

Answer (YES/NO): NO